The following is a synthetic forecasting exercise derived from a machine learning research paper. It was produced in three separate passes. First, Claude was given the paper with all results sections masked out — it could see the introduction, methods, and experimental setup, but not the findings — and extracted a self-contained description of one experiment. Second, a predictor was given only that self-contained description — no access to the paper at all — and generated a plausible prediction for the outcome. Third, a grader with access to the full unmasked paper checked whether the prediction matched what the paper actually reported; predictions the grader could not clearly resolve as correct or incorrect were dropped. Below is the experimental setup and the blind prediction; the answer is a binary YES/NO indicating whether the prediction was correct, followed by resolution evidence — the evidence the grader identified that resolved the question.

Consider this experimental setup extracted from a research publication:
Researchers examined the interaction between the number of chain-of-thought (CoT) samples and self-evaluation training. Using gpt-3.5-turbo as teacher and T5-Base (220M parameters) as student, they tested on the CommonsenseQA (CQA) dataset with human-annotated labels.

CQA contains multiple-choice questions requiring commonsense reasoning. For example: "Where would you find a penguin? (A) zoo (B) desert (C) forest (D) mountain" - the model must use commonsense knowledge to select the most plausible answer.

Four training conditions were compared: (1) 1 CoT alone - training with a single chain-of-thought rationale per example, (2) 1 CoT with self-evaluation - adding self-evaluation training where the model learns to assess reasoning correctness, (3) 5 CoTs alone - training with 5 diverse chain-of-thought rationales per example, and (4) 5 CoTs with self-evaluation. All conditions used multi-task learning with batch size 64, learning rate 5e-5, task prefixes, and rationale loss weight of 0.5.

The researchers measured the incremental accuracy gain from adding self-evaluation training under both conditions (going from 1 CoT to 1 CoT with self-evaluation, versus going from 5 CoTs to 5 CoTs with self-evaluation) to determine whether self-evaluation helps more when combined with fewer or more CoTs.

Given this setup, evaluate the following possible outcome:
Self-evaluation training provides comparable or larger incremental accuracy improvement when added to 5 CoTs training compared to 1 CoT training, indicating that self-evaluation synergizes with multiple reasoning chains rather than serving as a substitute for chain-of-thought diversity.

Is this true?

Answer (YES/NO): YES